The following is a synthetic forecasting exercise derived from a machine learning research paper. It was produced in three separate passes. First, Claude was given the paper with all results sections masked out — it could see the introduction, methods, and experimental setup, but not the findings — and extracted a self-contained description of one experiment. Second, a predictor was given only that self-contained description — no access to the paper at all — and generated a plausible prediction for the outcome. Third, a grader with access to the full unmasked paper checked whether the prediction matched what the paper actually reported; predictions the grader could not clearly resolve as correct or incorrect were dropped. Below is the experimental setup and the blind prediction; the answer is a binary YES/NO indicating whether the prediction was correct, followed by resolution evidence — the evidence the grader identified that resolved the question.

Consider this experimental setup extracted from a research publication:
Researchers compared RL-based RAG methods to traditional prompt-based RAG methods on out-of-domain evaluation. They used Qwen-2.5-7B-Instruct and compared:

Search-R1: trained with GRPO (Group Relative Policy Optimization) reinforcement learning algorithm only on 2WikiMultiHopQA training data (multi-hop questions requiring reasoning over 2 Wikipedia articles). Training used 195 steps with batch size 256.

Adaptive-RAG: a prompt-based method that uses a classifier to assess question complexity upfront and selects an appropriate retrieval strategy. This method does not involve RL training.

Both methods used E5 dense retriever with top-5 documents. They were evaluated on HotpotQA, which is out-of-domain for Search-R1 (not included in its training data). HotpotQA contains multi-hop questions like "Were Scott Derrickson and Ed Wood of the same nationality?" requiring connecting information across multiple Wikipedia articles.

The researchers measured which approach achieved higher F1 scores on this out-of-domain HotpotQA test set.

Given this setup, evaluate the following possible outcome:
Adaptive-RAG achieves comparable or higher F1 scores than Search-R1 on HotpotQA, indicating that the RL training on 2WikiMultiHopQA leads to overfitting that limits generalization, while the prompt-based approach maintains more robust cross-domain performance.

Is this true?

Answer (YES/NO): NO